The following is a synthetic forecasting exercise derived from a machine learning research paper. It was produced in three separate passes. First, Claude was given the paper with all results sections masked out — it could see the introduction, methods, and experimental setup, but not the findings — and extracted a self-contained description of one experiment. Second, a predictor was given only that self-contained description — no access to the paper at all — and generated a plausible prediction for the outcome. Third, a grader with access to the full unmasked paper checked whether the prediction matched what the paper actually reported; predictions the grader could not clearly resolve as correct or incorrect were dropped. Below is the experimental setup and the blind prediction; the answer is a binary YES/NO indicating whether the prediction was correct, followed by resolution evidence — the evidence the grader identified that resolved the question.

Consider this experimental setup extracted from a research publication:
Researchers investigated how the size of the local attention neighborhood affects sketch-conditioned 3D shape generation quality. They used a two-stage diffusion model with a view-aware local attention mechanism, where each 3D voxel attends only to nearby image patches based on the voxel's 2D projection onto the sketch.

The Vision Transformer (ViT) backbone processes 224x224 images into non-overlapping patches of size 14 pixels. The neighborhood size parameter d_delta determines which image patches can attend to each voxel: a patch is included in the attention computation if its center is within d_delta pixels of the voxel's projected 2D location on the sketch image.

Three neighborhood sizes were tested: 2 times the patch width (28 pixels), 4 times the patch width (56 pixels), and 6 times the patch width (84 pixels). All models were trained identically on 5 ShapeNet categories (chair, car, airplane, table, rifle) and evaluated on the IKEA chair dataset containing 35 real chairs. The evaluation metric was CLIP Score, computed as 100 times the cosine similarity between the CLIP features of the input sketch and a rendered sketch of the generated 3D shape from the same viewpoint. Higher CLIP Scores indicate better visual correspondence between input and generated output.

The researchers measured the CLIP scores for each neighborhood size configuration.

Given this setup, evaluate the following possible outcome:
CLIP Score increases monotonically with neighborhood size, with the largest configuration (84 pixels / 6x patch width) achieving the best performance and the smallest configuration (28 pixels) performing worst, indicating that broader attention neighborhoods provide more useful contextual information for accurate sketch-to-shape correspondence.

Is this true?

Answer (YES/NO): NO